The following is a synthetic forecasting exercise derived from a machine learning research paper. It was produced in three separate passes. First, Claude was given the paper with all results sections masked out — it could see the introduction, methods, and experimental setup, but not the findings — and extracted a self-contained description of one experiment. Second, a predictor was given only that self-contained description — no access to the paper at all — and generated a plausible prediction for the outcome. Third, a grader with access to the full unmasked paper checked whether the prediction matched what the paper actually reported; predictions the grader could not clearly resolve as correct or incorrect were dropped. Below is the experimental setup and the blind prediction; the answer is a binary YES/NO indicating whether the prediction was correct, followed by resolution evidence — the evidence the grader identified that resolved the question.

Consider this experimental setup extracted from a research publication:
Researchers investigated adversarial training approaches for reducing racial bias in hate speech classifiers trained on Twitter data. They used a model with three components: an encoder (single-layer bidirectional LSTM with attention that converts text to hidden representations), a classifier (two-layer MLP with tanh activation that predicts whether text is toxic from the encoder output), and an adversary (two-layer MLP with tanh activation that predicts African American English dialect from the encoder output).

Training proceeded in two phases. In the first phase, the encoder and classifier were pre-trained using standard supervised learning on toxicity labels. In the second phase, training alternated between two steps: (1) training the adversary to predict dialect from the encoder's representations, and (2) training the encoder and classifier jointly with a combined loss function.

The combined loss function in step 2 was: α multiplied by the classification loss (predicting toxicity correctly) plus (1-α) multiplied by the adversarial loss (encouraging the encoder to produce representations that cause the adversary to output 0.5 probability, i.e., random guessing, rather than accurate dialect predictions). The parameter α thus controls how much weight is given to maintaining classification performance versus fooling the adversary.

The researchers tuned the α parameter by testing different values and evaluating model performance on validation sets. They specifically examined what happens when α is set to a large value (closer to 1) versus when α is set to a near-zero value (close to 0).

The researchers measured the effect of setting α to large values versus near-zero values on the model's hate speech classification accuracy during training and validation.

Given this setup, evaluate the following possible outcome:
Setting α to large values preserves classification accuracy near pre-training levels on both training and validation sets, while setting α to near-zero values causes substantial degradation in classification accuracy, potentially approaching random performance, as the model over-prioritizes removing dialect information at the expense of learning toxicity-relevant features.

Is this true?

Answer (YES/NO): NO